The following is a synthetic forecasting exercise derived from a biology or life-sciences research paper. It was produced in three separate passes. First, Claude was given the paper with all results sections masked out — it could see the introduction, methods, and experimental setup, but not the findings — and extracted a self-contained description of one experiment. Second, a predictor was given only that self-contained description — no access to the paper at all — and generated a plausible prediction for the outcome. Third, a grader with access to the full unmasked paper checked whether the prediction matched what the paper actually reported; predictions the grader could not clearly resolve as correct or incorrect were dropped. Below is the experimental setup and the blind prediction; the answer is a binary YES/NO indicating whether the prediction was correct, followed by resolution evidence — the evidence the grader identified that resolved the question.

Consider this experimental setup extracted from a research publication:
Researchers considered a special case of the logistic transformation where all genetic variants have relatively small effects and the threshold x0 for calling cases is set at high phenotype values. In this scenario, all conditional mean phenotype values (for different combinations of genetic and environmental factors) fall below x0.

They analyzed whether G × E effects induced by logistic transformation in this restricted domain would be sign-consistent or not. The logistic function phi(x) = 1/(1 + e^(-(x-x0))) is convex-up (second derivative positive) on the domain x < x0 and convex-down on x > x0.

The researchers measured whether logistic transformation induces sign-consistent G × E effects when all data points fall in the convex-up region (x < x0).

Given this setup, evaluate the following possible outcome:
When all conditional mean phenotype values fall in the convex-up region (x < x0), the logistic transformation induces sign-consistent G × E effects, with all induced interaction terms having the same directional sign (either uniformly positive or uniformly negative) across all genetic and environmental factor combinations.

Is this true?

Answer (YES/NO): NO